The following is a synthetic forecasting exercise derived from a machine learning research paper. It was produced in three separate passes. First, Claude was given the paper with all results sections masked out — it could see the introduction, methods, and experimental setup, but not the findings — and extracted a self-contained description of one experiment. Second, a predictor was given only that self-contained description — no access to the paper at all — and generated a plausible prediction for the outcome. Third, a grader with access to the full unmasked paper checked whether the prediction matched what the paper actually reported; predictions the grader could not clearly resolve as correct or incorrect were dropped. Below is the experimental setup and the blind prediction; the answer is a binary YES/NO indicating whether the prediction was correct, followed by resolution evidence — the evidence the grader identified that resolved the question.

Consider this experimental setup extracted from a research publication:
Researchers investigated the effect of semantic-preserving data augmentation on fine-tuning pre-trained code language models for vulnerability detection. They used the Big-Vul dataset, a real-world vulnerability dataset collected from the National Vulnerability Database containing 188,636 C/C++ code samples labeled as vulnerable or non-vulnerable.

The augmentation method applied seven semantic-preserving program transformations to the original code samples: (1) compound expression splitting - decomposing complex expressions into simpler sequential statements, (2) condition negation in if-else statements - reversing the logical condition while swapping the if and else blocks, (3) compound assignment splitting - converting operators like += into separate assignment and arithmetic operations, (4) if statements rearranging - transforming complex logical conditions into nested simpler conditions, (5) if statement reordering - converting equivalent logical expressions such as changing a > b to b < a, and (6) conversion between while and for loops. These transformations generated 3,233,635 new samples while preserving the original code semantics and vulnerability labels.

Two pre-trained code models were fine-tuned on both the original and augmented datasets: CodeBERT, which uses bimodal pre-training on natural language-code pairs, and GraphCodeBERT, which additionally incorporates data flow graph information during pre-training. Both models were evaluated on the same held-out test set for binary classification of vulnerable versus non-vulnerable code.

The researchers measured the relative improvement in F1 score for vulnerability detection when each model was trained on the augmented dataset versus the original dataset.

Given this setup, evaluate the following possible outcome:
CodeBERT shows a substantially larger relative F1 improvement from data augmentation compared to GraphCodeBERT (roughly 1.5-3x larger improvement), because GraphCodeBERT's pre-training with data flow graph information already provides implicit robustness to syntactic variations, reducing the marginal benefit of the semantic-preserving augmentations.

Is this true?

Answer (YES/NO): NO